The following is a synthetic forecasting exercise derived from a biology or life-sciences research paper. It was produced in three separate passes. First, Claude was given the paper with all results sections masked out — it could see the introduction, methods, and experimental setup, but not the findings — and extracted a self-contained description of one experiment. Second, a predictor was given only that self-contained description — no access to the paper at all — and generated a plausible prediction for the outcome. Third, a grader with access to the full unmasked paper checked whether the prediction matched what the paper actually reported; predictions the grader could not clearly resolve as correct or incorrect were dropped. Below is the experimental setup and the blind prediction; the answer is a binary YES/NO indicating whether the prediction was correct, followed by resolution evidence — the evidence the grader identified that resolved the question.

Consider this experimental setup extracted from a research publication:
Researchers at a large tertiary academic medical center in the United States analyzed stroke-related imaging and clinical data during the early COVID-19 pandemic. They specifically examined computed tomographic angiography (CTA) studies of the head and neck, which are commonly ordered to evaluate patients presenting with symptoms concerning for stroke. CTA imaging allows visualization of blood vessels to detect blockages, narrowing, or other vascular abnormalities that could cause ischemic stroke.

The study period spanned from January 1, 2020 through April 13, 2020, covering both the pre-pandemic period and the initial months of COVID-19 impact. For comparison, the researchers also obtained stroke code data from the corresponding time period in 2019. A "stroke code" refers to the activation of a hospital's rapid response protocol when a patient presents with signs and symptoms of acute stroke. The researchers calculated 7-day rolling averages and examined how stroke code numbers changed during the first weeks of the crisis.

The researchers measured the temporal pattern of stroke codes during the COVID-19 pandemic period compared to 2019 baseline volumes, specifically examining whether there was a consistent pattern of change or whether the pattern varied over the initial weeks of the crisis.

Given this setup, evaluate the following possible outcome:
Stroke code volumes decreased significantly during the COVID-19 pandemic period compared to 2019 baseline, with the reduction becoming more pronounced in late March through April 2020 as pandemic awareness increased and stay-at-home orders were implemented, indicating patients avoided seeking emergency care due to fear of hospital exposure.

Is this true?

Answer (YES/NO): NO